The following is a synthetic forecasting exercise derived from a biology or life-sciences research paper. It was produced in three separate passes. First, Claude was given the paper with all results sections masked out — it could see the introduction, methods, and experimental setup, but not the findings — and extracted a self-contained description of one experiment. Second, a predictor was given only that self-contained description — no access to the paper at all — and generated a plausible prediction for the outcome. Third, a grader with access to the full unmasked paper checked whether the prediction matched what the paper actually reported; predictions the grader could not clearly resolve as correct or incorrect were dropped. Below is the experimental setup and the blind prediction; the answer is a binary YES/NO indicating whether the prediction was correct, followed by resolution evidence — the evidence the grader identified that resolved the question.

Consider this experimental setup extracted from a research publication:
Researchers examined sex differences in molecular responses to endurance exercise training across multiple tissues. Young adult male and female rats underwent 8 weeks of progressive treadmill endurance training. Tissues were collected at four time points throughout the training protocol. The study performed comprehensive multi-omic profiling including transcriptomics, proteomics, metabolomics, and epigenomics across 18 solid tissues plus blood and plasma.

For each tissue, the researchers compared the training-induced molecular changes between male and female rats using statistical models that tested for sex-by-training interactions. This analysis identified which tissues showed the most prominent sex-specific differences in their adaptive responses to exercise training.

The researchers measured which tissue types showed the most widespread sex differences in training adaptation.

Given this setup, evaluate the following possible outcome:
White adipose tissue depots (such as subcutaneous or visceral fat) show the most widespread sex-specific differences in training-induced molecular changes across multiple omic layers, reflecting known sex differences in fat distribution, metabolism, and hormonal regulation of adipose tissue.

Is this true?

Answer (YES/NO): NO